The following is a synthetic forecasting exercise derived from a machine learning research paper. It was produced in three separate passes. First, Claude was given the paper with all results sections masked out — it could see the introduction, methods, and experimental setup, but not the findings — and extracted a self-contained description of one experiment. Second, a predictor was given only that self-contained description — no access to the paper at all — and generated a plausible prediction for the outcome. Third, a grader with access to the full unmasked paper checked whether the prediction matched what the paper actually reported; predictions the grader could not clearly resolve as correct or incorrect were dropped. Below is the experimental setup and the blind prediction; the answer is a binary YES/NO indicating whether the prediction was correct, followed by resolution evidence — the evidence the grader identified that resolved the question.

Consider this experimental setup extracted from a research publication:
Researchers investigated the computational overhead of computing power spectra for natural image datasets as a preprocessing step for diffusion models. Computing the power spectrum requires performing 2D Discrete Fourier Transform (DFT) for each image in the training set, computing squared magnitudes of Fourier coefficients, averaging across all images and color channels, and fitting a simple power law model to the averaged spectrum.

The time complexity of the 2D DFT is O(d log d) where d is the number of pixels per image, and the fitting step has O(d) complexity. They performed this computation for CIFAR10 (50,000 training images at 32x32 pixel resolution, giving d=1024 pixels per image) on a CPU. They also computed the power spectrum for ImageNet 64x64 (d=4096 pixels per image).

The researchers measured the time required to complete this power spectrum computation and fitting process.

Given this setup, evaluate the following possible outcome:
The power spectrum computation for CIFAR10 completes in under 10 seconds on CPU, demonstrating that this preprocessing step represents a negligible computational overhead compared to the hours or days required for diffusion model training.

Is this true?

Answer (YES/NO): NO